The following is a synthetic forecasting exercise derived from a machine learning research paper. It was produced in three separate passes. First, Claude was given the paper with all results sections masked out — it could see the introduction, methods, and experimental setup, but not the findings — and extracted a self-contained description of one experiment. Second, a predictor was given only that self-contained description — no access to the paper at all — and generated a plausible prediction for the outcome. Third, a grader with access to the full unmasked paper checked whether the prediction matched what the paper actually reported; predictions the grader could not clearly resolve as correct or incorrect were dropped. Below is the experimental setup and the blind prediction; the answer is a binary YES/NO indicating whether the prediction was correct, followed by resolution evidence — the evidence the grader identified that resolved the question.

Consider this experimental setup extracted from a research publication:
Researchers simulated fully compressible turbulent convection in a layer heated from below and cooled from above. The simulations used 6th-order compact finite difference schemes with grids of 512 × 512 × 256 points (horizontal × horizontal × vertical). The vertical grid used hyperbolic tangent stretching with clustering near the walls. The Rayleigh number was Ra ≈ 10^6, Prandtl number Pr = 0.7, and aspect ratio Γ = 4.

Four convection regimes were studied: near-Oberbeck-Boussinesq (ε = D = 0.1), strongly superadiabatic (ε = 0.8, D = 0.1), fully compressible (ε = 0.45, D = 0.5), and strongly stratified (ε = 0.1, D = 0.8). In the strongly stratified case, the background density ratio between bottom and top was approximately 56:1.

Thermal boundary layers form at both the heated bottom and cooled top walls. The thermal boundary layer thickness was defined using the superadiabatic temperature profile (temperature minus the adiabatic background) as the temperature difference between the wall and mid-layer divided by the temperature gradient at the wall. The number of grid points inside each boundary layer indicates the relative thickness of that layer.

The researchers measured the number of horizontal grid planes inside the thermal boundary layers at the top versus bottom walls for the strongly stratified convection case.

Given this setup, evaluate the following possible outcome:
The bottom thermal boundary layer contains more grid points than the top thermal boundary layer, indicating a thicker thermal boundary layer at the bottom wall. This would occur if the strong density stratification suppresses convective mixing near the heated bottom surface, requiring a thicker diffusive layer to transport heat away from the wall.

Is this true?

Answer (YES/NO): NO